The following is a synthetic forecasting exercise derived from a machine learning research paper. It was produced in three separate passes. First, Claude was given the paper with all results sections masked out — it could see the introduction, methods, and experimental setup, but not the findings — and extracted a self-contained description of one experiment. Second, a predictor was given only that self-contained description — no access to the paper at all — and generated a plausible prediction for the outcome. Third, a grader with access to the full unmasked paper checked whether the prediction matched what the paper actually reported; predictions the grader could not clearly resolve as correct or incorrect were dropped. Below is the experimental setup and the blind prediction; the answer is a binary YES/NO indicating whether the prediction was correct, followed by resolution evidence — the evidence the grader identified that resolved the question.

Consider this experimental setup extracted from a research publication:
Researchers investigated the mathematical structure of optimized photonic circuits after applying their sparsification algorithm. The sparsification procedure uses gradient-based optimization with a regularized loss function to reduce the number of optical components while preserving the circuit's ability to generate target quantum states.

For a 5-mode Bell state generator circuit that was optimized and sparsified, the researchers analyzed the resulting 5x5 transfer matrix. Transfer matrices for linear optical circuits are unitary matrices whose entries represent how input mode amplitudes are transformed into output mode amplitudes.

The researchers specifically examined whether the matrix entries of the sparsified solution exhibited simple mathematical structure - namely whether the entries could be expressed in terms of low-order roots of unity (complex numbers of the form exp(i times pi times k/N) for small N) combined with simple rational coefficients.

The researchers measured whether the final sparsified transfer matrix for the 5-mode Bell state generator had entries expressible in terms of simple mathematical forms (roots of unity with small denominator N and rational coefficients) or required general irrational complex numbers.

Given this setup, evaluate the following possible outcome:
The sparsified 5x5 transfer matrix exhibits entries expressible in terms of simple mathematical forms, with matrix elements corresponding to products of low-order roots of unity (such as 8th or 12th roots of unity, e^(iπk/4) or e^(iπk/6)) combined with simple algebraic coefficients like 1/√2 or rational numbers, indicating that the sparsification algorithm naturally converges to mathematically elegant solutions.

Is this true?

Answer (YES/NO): YES